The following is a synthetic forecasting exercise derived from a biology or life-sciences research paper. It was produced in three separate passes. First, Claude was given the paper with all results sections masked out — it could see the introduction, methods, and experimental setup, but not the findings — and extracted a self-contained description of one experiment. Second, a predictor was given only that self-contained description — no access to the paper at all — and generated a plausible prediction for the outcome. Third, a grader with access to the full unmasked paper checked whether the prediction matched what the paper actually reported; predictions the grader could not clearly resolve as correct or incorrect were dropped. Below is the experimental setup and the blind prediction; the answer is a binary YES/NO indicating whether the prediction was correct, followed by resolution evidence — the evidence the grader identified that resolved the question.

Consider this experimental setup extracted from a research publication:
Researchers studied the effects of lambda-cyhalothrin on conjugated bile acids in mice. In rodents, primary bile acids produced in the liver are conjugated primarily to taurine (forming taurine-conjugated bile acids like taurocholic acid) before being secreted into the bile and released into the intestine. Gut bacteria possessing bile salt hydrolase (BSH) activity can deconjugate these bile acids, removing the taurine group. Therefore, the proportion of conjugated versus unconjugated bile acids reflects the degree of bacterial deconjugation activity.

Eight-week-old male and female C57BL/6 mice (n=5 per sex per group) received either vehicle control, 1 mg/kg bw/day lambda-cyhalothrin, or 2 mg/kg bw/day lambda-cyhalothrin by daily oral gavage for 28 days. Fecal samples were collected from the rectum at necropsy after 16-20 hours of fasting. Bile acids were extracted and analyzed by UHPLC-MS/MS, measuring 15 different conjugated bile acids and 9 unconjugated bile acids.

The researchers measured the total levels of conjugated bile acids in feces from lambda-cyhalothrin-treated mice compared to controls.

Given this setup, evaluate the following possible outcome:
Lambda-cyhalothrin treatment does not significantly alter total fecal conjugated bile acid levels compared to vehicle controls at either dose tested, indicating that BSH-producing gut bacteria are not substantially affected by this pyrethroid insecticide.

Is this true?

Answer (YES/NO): NO